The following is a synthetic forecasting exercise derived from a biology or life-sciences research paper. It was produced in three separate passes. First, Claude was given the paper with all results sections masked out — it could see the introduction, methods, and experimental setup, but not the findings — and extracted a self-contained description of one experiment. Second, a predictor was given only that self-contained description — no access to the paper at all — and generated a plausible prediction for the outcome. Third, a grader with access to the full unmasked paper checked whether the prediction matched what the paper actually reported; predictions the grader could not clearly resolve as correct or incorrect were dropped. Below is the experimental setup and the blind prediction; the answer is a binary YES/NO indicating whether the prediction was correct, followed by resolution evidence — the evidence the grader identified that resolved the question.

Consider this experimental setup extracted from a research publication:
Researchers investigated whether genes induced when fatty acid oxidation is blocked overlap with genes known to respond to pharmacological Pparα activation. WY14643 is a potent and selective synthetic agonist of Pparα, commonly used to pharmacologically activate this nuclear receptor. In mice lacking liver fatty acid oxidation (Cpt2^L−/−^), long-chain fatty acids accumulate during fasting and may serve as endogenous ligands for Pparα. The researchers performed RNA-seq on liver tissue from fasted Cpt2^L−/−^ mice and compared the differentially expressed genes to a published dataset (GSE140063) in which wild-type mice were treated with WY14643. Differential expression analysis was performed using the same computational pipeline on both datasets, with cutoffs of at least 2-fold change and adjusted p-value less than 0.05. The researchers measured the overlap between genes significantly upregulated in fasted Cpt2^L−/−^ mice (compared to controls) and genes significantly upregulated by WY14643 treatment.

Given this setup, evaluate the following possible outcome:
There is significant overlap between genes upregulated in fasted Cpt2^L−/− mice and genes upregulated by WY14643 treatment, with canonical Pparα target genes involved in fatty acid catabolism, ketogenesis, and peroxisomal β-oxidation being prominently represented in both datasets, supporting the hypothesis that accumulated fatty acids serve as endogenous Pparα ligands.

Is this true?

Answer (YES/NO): YES